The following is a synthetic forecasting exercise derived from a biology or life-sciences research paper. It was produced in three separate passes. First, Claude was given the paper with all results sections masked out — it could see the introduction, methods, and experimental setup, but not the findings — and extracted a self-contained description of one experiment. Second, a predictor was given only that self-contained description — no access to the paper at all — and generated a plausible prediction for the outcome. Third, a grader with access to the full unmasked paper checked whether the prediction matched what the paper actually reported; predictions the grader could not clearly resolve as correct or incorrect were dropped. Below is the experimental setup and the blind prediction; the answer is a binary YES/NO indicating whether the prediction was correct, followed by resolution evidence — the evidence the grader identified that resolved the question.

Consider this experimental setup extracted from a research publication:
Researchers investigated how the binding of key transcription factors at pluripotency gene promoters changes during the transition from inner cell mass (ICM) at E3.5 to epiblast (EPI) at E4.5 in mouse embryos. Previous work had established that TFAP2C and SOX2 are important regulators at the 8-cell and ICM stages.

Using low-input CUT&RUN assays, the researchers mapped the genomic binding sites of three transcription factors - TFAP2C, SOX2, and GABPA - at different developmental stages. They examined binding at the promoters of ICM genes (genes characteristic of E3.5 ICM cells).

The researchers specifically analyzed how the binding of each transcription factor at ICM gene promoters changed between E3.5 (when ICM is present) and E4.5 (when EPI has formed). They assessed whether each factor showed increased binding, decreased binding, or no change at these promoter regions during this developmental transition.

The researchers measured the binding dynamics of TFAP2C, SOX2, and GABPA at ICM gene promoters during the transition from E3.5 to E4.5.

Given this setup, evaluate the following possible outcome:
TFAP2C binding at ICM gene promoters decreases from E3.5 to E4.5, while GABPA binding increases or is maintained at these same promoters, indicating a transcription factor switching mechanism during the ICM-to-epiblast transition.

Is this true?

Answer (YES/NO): YES